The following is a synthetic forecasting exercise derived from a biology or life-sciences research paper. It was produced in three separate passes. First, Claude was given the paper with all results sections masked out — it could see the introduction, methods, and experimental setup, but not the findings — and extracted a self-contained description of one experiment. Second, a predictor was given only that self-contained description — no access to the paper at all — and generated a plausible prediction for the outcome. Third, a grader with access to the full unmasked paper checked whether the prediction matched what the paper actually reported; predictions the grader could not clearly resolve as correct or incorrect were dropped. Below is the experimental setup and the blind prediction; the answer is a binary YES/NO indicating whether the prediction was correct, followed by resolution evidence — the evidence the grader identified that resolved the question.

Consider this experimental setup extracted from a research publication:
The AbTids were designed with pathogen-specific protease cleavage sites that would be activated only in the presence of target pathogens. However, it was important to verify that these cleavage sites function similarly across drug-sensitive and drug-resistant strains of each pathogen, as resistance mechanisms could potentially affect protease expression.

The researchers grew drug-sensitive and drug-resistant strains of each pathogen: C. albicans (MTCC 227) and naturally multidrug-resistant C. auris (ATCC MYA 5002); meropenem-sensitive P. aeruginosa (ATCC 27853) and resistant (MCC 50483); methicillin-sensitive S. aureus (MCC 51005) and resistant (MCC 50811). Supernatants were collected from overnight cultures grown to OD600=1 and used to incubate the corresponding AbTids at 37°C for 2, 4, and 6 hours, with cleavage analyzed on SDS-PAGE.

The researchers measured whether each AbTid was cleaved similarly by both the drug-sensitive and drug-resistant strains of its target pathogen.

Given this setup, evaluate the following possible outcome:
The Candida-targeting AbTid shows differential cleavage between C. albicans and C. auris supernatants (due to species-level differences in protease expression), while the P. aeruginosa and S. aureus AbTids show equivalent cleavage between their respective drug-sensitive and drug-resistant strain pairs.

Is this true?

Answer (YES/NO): NO